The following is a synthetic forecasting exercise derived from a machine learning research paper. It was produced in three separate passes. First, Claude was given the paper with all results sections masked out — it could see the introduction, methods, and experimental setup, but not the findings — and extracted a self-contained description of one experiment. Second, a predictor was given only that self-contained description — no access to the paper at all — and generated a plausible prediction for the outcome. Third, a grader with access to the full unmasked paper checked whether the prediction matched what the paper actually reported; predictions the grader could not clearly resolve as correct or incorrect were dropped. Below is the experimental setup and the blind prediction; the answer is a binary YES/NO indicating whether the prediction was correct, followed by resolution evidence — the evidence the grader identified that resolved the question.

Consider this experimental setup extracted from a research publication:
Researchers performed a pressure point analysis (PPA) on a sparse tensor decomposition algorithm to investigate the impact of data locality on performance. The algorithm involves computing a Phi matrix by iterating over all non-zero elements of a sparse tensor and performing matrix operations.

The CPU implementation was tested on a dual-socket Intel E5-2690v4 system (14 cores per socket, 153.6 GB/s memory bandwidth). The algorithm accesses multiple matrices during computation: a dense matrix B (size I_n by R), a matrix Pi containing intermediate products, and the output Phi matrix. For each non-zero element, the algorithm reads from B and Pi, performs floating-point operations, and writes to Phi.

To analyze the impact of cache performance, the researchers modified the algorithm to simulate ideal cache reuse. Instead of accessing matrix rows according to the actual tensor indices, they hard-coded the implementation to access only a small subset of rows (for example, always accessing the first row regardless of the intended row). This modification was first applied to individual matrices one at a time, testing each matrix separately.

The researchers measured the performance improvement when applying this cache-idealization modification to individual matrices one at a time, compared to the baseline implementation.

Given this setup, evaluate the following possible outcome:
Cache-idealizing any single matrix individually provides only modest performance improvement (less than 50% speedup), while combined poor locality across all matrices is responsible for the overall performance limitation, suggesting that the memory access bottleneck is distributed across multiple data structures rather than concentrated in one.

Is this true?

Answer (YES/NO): YES